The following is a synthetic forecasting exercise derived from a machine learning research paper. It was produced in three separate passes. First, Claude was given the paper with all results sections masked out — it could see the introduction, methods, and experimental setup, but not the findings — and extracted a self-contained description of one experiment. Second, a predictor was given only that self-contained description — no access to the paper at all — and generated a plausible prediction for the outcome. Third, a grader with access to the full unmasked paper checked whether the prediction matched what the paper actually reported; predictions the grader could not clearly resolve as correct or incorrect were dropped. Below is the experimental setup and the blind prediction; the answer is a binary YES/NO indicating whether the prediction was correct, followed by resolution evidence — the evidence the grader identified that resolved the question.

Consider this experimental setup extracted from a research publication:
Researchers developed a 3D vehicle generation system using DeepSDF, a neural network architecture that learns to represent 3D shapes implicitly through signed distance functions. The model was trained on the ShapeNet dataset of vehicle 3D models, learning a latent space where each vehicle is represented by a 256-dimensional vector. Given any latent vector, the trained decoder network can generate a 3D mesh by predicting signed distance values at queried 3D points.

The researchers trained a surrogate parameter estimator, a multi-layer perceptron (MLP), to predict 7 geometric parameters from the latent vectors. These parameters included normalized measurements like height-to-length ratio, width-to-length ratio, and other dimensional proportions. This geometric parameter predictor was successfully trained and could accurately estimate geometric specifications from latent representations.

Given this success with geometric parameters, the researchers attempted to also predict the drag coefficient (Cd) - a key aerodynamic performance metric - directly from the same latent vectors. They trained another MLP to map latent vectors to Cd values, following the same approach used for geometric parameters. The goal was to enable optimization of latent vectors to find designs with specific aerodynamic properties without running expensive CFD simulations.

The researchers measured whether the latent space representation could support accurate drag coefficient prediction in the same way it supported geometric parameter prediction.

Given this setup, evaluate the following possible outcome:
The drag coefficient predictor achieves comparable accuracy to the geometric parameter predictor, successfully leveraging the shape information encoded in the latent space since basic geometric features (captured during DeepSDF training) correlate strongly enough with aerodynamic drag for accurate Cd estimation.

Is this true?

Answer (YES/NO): NO